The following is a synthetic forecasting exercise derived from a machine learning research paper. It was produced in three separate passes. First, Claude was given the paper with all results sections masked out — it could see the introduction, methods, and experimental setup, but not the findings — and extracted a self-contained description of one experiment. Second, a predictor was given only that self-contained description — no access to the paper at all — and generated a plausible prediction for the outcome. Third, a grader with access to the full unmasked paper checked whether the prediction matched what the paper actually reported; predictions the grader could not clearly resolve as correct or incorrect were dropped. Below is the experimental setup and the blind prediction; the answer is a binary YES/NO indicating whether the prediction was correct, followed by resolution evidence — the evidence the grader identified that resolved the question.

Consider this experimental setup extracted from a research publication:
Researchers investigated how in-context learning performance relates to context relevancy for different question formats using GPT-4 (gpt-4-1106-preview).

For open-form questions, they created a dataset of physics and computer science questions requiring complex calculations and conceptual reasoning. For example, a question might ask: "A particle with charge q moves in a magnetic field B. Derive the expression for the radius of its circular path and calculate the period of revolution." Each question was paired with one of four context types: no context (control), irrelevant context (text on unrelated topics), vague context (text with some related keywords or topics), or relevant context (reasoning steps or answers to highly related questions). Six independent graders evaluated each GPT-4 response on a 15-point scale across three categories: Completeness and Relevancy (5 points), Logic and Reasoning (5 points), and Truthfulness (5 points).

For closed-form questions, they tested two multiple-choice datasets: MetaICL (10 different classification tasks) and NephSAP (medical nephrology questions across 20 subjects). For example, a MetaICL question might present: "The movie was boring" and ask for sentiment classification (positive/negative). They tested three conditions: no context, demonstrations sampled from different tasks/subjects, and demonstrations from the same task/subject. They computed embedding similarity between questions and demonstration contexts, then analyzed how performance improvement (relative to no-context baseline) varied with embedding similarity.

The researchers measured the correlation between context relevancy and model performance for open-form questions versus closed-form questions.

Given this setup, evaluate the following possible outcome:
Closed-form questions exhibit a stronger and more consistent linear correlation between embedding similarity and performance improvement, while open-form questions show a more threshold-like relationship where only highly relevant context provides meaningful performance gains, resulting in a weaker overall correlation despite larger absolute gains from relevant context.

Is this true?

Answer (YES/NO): NO